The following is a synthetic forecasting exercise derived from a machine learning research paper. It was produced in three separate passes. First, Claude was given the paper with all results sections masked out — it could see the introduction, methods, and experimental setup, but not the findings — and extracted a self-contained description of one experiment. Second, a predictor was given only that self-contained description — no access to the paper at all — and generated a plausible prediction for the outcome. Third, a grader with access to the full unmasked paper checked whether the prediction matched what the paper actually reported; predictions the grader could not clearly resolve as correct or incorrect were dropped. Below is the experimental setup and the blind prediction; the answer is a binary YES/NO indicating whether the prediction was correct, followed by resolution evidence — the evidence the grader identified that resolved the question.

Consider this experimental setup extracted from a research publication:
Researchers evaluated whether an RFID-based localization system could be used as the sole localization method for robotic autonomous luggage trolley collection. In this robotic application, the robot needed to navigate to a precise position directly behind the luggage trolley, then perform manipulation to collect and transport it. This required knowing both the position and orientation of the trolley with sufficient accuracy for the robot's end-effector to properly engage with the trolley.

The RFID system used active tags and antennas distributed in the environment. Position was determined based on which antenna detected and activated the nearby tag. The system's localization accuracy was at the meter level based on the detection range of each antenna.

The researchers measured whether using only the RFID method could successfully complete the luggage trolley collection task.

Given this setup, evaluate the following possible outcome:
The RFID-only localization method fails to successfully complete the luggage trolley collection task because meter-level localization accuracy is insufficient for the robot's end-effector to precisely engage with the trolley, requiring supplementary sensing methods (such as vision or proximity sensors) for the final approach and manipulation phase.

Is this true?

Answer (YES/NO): NO